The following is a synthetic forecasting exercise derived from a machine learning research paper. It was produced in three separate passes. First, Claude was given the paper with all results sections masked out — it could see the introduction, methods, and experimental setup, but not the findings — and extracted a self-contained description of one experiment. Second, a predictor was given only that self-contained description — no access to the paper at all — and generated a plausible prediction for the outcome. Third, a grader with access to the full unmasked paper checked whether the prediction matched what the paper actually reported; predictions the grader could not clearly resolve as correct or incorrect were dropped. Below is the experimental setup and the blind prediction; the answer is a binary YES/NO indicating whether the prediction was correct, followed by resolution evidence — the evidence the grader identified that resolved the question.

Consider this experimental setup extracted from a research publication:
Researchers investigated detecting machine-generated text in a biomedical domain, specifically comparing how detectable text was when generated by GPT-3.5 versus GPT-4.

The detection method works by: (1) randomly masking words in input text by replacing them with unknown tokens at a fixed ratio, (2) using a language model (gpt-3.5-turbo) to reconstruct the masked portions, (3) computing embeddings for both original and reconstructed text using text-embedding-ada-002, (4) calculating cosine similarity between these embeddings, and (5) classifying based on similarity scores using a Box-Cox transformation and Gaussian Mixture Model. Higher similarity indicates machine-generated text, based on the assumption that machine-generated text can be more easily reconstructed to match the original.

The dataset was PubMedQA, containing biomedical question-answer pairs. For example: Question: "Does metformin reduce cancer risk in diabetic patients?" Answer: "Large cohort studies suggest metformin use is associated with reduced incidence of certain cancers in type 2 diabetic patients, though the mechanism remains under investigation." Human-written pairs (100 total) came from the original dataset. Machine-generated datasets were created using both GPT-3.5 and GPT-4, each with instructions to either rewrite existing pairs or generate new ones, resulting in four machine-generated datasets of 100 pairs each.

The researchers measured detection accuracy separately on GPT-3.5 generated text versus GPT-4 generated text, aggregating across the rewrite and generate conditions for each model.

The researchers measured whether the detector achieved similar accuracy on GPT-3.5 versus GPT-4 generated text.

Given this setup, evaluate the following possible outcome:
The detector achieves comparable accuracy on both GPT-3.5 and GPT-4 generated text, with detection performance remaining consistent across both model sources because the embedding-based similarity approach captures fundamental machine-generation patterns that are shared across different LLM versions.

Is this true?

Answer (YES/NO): NO